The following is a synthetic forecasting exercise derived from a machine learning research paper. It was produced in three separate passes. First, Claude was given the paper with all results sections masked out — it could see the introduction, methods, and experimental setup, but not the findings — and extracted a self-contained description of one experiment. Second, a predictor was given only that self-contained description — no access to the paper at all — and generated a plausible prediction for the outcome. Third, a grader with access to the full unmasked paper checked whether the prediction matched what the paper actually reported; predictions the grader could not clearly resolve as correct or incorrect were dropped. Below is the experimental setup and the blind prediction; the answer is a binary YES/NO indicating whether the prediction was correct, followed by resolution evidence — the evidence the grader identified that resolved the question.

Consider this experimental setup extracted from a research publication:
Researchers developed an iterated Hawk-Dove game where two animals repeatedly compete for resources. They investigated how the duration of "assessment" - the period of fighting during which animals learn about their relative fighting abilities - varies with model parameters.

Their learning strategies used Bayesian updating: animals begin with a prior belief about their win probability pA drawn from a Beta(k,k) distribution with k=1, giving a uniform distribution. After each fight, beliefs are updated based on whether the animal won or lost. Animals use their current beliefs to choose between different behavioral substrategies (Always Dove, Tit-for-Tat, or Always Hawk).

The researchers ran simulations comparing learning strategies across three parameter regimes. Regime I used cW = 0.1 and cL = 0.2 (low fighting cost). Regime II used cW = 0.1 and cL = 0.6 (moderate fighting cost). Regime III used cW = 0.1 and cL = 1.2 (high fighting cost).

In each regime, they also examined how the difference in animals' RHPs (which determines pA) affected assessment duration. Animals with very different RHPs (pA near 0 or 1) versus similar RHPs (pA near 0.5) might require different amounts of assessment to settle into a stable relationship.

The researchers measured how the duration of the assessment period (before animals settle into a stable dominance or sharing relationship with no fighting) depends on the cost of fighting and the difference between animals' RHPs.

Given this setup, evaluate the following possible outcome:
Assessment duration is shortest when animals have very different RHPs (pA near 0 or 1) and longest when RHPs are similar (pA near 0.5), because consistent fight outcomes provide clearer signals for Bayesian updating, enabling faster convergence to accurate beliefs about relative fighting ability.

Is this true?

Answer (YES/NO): YES